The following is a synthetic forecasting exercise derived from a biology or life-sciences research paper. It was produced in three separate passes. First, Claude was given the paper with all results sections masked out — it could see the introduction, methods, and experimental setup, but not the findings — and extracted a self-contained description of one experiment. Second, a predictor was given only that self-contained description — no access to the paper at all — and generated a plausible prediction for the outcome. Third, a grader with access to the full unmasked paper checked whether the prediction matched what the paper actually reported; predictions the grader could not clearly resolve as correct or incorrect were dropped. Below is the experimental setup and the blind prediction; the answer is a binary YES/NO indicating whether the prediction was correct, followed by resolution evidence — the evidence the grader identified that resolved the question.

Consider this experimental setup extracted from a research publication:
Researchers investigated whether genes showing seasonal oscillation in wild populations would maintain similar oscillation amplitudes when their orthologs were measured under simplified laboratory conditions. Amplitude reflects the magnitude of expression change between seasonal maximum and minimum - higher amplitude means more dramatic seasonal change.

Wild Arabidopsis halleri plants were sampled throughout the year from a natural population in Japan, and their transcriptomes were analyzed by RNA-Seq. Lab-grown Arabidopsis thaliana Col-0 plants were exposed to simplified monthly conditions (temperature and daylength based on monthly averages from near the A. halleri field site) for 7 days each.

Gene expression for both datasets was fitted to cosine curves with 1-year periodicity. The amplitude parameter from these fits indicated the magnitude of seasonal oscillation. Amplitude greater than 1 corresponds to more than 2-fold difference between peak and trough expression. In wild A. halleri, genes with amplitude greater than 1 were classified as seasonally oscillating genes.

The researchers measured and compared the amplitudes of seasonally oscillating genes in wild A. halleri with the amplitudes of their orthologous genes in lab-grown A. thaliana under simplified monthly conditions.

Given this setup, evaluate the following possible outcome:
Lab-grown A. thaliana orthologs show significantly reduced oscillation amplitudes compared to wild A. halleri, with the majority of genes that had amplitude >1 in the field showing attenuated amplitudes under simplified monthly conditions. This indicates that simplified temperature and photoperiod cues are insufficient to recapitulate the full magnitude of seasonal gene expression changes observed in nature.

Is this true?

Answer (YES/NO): YES